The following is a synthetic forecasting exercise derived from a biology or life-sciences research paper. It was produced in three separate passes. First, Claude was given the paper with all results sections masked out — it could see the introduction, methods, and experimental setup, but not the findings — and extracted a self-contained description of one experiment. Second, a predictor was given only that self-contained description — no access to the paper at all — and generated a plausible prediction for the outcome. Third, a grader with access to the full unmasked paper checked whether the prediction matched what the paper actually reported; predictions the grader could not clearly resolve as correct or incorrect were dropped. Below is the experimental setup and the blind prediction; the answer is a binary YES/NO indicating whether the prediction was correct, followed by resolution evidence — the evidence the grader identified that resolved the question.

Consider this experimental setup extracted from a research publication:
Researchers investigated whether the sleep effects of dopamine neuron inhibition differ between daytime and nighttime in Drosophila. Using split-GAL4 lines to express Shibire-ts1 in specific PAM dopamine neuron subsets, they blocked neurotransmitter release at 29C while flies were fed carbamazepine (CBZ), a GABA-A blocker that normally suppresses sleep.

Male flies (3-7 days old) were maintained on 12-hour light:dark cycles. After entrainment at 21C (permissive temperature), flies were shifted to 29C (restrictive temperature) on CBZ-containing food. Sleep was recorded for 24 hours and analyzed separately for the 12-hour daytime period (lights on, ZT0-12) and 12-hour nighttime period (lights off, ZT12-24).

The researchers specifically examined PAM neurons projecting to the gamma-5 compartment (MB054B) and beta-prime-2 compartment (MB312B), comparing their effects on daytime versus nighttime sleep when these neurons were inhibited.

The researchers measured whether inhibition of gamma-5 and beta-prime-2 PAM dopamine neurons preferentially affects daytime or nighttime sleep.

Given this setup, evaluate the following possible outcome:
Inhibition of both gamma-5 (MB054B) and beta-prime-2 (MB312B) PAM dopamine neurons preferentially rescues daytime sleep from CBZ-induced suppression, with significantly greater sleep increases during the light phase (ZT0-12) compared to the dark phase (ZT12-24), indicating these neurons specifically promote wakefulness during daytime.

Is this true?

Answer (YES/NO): NO